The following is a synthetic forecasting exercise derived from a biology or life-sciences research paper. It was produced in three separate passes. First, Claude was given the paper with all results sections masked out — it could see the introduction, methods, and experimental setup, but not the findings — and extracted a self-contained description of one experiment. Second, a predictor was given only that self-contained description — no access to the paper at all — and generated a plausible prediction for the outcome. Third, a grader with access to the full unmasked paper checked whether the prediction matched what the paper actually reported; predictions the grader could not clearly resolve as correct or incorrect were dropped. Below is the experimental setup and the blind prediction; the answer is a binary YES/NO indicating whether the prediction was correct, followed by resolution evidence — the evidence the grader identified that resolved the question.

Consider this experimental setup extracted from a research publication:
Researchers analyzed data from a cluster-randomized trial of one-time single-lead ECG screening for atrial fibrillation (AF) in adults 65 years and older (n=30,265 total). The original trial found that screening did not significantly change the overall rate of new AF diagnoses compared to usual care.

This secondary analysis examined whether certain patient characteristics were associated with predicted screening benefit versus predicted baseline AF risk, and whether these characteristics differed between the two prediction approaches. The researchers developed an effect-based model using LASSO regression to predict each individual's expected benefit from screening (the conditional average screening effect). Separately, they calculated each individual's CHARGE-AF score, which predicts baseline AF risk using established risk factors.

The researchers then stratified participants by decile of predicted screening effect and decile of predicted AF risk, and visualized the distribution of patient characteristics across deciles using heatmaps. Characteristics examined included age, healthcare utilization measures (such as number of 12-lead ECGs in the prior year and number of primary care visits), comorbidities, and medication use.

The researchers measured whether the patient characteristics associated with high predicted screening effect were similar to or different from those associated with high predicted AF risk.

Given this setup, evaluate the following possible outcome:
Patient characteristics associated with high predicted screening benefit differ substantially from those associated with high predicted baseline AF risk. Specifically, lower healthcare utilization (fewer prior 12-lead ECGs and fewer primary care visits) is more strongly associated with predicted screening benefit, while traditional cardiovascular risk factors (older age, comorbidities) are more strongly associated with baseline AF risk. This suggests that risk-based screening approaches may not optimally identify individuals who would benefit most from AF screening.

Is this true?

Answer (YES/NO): YES